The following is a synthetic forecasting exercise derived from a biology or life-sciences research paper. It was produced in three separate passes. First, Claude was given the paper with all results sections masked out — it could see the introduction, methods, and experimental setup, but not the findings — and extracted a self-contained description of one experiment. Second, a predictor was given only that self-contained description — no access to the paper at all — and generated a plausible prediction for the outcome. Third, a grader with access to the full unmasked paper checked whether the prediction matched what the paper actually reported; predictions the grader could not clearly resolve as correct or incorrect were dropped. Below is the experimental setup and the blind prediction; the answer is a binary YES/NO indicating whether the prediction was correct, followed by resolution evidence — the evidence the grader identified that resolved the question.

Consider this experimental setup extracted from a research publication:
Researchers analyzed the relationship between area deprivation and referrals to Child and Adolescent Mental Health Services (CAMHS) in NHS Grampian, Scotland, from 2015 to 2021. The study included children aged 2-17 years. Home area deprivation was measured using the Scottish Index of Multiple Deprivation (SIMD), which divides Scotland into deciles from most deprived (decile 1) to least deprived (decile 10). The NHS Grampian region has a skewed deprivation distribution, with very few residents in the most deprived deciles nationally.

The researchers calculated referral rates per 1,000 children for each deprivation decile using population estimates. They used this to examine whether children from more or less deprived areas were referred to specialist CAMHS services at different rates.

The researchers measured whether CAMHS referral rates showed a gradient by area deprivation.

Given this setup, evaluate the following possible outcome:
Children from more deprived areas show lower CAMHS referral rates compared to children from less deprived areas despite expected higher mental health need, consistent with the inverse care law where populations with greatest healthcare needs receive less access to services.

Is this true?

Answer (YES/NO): NO